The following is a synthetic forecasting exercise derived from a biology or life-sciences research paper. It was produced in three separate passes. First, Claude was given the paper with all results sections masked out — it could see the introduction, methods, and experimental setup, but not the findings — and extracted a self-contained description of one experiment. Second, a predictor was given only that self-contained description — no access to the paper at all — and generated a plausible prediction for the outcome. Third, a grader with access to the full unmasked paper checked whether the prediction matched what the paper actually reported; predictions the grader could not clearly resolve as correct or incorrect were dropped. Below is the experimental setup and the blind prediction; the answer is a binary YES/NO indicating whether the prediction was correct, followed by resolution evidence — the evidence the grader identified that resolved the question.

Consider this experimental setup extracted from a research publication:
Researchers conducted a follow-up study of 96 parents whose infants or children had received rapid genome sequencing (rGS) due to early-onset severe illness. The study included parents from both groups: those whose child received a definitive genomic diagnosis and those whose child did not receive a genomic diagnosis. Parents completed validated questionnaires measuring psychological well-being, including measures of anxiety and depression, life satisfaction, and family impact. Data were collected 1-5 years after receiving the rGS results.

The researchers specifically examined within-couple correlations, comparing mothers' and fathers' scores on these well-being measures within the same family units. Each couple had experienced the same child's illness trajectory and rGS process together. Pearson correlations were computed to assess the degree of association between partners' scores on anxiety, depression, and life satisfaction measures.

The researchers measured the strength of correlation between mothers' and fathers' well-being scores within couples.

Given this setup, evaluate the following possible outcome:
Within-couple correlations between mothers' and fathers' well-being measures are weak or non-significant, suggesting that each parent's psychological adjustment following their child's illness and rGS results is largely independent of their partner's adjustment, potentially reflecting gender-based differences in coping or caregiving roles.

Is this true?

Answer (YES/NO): YES